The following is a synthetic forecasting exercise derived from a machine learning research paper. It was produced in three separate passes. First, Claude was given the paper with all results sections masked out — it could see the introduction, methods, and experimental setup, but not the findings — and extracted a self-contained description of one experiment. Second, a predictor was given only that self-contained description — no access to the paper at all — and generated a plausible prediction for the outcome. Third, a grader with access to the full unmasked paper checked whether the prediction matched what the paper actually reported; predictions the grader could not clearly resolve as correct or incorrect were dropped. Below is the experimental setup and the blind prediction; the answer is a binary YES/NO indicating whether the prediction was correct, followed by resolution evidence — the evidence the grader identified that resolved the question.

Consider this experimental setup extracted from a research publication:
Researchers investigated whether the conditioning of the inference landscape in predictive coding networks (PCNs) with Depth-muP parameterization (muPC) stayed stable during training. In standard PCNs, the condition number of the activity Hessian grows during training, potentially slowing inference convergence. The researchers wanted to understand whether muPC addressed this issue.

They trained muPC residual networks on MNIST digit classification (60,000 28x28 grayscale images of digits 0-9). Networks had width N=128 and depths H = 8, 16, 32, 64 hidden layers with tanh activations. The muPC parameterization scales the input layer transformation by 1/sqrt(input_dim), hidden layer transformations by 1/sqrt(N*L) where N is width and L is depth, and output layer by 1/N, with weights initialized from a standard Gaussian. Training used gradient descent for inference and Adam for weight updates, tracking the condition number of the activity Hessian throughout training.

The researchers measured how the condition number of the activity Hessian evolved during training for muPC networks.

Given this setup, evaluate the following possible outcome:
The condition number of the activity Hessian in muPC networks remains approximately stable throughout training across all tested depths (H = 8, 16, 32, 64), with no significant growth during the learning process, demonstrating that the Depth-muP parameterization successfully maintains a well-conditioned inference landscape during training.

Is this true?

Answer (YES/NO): NO